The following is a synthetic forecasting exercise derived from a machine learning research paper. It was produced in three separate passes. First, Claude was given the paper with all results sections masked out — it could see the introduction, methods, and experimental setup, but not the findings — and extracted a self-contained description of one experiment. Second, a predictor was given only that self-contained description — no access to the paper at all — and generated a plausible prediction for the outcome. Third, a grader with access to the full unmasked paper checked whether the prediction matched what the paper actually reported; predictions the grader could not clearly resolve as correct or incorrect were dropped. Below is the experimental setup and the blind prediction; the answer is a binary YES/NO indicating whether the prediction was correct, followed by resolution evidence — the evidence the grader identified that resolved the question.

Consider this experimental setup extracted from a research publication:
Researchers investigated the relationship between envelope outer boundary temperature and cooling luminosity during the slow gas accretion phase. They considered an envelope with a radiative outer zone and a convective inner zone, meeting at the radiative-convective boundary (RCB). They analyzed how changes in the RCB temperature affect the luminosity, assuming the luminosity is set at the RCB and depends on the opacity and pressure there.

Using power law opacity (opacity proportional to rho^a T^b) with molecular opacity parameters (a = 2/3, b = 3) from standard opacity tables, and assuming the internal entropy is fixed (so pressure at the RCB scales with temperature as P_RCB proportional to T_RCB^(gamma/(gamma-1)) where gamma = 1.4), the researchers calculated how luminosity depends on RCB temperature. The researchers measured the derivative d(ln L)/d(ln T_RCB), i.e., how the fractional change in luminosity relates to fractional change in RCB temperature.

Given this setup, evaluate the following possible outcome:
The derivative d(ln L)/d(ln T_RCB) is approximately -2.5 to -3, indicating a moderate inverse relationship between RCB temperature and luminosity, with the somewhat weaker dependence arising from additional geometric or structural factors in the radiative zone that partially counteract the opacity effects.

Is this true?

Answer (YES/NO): NO